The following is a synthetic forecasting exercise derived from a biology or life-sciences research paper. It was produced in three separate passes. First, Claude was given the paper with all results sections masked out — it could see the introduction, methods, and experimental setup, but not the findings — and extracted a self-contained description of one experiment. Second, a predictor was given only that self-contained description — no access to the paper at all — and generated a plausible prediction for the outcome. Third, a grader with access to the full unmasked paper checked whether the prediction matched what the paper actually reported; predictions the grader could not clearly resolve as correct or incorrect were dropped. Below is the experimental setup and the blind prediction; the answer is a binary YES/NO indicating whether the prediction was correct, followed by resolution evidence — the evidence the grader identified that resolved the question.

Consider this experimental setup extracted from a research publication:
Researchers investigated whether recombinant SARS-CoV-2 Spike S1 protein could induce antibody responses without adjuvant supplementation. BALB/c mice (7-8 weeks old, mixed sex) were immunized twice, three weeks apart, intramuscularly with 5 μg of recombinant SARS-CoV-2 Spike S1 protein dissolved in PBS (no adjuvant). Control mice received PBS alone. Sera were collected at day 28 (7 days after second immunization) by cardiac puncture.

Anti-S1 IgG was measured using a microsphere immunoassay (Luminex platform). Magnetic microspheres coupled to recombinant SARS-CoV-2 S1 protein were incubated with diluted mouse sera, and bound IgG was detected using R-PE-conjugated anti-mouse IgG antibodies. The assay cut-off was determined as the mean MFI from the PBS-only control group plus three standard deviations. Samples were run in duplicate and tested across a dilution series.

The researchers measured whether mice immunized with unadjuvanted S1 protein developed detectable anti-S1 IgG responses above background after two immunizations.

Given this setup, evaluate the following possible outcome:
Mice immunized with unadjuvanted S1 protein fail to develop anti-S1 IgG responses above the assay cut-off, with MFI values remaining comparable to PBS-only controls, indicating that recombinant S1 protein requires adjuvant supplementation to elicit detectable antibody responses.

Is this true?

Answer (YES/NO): NO